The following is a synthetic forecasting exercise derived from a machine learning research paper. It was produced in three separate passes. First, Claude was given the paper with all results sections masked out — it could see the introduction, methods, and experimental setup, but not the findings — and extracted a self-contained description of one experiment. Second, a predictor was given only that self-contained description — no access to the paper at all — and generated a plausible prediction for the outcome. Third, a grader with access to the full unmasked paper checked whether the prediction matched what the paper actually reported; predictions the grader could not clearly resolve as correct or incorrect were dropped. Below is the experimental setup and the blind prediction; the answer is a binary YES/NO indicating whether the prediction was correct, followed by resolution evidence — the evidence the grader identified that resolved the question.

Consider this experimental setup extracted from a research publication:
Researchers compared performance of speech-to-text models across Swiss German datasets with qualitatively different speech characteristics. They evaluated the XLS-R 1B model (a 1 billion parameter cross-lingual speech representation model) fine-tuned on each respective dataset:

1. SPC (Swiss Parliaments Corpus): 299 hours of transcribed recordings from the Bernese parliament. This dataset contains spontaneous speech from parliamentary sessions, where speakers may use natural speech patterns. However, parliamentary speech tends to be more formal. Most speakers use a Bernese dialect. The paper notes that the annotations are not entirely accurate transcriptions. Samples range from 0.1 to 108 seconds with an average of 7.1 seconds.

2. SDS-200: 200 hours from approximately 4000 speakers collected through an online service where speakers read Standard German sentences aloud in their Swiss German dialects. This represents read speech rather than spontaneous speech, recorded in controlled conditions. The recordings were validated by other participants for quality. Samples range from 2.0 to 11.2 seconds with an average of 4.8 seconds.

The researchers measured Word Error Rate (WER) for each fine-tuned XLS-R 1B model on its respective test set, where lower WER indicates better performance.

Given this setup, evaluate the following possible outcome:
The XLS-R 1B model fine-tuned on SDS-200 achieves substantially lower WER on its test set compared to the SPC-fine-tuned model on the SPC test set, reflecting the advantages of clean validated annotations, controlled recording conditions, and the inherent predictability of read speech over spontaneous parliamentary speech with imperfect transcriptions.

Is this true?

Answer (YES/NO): YES